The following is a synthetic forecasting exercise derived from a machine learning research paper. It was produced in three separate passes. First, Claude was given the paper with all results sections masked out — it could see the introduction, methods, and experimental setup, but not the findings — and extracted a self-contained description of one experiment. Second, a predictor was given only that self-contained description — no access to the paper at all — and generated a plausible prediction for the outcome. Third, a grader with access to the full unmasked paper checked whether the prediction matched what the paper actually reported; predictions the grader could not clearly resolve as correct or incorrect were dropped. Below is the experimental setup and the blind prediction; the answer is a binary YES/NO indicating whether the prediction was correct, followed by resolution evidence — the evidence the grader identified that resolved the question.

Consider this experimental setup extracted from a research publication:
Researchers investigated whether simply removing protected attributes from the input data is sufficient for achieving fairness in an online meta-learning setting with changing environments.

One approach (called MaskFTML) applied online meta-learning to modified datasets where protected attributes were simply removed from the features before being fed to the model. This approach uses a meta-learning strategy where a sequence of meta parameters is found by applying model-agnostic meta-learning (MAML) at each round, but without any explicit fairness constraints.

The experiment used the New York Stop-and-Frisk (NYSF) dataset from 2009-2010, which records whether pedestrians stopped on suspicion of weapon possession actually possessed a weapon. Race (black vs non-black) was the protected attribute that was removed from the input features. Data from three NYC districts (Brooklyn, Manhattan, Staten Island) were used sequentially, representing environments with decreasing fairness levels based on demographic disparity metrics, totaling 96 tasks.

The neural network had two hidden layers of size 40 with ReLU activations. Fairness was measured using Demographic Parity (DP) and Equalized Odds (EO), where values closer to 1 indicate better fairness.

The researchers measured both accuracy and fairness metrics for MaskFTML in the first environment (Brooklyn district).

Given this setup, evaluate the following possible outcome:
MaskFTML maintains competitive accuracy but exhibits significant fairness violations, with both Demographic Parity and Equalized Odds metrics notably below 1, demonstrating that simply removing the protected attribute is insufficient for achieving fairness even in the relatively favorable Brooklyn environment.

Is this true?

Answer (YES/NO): YES